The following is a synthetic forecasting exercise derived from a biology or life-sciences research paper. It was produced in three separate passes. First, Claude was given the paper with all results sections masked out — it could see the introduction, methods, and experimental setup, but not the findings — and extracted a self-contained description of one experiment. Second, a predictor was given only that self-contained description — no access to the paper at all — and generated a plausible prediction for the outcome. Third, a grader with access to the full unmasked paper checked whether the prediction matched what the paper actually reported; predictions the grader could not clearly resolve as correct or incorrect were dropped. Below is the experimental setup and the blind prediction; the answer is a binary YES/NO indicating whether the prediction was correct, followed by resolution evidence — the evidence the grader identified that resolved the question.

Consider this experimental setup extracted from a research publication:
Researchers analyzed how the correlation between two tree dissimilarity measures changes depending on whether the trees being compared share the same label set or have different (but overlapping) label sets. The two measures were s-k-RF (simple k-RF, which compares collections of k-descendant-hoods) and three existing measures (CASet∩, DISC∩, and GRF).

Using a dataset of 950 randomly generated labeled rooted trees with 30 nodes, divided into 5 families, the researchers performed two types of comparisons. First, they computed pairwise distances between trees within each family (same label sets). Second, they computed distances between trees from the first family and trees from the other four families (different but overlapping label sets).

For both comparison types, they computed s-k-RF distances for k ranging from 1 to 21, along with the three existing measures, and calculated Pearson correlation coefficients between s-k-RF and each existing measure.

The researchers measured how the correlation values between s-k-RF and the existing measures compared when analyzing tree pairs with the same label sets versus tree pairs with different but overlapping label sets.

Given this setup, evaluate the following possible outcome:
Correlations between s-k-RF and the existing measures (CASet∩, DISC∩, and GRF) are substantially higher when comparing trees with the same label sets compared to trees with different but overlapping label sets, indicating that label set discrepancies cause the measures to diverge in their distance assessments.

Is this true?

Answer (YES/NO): YES